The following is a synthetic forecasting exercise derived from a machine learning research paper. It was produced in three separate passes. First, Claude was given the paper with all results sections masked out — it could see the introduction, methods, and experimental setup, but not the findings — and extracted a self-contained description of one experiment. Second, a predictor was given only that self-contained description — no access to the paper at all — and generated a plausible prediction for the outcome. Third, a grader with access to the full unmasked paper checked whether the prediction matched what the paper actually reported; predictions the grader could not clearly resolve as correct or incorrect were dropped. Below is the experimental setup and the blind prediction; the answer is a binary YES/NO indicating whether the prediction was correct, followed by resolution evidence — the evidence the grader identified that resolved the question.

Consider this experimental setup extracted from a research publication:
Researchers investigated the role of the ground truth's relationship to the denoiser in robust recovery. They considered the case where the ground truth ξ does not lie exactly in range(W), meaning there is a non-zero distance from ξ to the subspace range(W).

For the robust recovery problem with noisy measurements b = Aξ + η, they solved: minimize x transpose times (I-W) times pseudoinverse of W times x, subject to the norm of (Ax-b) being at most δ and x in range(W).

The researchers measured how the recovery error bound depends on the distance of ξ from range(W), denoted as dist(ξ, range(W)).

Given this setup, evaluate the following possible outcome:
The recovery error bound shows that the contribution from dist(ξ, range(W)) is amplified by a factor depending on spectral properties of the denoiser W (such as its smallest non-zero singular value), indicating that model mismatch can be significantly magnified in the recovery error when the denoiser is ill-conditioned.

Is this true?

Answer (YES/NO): NO